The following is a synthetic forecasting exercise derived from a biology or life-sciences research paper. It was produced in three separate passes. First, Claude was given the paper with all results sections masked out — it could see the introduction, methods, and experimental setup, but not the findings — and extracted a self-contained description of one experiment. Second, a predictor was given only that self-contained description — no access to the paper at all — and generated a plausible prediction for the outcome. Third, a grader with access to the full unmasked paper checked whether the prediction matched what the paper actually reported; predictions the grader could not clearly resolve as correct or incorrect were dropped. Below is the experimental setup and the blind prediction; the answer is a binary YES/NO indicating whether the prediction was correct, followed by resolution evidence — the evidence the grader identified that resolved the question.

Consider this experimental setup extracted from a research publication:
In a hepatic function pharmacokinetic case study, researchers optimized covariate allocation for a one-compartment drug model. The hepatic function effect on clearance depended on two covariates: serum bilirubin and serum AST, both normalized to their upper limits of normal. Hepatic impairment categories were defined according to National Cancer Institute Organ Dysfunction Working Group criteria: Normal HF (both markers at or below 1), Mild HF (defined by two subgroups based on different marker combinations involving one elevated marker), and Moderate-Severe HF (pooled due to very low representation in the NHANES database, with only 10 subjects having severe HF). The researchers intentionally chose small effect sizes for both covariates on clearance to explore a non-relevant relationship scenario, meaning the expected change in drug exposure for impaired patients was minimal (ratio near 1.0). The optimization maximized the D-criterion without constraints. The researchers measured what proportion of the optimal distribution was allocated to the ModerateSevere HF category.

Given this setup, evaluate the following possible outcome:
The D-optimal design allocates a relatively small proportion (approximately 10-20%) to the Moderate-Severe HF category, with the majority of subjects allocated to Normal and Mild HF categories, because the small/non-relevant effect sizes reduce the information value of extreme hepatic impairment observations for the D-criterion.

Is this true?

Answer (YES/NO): NO